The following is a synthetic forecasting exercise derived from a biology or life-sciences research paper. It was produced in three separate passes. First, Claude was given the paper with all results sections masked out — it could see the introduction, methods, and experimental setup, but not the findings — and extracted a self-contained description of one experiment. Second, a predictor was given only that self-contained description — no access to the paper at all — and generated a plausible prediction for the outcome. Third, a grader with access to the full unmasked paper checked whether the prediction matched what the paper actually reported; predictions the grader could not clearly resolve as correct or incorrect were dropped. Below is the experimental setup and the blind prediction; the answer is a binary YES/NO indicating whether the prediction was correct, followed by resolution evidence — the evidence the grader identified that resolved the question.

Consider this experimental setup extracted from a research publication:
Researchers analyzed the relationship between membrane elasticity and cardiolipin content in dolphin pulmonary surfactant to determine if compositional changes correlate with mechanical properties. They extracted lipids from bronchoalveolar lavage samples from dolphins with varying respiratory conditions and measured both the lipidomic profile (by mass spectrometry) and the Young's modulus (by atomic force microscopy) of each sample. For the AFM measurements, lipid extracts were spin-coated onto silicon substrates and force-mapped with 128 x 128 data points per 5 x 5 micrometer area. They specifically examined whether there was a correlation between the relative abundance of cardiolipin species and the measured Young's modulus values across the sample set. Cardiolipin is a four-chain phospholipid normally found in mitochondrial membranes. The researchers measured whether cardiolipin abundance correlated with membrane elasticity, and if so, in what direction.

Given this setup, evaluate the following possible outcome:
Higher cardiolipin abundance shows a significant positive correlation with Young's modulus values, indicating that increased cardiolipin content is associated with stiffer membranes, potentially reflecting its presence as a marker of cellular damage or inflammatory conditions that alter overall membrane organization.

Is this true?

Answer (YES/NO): YES